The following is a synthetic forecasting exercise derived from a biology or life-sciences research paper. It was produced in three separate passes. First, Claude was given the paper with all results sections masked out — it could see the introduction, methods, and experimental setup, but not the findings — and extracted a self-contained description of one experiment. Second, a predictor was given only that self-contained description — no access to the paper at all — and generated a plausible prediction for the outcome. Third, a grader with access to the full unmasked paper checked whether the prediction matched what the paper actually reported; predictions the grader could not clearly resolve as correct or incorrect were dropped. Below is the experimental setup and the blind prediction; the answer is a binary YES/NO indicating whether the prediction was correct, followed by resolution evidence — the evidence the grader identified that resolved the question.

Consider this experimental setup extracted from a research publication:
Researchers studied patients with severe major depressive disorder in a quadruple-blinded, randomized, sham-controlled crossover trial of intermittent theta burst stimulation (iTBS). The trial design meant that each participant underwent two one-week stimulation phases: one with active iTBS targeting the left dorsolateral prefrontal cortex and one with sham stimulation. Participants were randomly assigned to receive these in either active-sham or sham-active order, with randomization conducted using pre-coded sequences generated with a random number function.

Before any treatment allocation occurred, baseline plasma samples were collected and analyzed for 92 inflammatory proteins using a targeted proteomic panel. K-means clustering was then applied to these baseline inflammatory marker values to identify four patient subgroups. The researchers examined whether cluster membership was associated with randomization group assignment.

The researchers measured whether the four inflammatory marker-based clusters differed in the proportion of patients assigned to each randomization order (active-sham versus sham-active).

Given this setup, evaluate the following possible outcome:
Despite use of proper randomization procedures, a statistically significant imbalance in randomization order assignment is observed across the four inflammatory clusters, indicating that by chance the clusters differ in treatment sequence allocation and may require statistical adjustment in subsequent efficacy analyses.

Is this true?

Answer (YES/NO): NO